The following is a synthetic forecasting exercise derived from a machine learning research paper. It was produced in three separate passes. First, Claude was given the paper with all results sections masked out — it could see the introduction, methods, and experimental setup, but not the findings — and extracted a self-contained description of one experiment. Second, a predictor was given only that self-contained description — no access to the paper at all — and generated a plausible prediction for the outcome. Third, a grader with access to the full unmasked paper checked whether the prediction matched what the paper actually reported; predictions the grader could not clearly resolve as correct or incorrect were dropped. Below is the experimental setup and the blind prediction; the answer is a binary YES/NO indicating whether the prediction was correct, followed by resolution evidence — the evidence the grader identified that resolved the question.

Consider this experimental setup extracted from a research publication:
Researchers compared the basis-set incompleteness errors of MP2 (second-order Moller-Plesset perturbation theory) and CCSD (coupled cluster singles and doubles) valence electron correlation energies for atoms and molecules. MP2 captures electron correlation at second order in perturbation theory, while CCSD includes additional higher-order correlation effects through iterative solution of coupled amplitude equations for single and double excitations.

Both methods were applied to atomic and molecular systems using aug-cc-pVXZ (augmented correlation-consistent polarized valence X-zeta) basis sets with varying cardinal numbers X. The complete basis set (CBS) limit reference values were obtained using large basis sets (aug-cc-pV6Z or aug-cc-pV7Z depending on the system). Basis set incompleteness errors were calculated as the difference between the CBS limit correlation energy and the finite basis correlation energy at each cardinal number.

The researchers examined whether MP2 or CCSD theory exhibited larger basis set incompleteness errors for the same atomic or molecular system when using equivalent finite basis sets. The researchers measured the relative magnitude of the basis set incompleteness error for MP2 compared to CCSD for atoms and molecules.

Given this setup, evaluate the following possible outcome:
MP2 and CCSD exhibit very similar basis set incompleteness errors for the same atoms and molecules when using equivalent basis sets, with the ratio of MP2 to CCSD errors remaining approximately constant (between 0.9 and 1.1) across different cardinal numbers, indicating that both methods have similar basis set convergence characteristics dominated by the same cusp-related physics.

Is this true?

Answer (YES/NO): NO